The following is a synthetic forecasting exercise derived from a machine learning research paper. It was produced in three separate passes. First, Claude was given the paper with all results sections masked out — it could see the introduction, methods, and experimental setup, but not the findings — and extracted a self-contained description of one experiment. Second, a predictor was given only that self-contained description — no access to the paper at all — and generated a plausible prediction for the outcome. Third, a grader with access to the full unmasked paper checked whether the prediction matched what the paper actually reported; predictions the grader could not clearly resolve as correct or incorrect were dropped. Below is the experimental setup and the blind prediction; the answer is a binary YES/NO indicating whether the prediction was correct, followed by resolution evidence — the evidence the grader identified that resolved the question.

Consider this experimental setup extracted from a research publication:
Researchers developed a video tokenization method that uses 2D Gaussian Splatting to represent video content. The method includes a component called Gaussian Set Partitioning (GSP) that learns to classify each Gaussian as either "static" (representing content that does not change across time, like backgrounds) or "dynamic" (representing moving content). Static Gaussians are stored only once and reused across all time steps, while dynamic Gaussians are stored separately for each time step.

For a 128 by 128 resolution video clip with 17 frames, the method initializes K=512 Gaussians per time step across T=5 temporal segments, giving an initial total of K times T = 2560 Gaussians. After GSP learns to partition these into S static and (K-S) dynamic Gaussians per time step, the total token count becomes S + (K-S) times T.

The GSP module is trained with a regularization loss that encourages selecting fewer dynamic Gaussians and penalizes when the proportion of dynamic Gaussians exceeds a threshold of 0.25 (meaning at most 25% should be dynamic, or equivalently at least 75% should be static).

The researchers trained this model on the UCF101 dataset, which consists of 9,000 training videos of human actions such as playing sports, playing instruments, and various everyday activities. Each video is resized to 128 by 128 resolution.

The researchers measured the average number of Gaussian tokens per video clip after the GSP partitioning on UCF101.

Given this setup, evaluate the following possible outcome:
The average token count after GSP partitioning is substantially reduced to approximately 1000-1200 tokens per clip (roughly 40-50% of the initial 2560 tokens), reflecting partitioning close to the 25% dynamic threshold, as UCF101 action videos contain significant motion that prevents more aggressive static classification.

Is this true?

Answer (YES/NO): NO